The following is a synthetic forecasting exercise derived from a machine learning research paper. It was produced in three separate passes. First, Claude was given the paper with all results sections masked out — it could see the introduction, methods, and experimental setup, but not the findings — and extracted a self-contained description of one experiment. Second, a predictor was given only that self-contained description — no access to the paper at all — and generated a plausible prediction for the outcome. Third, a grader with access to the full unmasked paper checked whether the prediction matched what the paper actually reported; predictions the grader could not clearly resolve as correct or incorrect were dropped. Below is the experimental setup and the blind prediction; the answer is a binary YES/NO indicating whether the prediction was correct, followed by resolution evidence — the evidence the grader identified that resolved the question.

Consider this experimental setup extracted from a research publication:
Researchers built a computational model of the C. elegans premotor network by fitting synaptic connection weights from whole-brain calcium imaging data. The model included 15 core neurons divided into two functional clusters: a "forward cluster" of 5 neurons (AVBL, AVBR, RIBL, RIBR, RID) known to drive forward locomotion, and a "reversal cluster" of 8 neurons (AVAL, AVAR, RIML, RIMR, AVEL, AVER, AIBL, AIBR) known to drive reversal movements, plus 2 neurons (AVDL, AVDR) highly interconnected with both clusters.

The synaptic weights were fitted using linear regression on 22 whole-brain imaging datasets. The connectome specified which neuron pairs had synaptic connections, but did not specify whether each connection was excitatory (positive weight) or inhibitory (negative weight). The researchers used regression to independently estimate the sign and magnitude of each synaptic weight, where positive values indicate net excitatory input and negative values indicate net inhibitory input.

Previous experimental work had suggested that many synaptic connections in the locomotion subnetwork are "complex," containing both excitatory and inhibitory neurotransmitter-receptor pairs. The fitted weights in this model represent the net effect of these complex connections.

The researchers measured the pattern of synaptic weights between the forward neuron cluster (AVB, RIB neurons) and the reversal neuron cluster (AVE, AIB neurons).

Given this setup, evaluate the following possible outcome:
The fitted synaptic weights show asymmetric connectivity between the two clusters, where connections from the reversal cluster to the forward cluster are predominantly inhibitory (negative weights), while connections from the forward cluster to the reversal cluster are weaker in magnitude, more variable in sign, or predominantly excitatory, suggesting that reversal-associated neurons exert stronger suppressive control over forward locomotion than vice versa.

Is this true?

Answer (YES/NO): NO